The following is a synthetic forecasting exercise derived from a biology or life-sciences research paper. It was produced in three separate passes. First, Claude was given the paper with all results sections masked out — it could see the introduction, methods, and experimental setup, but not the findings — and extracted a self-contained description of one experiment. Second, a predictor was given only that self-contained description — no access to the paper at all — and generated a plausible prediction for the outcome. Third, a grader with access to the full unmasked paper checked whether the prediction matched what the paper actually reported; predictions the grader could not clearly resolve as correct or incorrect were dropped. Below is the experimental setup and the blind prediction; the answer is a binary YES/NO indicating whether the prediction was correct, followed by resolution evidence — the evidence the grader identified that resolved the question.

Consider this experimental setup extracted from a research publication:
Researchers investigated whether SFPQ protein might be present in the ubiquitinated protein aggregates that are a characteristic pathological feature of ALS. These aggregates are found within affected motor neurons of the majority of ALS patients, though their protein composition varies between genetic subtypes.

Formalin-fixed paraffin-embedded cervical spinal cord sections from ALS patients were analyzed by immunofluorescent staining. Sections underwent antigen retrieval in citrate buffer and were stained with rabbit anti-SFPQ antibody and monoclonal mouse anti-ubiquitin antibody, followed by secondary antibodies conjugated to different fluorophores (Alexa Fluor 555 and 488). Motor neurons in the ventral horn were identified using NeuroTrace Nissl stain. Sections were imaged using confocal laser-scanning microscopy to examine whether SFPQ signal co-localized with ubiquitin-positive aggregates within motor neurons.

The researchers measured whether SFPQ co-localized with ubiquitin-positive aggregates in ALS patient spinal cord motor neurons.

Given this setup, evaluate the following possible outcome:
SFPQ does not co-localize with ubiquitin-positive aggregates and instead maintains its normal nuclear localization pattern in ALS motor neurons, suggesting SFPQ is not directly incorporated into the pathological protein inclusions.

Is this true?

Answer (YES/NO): NO